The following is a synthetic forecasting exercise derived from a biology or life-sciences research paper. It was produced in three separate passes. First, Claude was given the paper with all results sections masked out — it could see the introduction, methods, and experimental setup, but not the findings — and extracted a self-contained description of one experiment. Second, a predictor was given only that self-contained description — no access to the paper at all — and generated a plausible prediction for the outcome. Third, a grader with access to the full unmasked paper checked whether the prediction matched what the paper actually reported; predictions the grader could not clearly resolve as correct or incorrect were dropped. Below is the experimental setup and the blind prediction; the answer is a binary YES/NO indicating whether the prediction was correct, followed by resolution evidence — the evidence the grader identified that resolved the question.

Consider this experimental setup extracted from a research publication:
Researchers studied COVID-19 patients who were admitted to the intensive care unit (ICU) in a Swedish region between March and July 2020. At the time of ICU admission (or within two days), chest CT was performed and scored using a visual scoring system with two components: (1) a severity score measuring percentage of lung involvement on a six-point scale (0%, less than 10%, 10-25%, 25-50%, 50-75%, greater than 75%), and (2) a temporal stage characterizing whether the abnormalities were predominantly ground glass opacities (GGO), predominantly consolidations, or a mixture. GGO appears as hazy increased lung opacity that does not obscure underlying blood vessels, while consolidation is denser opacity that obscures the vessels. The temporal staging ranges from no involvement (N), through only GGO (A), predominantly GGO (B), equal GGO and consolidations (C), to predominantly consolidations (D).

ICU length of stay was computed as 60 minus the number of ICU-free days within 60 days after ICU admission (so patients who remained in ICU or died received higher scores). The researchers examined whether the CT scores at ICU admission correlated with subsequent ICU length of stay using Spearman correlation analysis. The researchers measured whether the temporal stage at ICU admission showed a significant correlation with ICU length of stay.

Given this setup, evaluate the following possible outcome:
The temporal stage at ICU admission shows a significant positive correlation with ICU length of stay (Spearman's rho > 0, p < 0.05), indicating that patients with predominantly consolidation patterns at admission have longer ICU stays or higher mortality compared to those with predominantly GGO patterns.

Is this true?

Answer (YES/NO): NO